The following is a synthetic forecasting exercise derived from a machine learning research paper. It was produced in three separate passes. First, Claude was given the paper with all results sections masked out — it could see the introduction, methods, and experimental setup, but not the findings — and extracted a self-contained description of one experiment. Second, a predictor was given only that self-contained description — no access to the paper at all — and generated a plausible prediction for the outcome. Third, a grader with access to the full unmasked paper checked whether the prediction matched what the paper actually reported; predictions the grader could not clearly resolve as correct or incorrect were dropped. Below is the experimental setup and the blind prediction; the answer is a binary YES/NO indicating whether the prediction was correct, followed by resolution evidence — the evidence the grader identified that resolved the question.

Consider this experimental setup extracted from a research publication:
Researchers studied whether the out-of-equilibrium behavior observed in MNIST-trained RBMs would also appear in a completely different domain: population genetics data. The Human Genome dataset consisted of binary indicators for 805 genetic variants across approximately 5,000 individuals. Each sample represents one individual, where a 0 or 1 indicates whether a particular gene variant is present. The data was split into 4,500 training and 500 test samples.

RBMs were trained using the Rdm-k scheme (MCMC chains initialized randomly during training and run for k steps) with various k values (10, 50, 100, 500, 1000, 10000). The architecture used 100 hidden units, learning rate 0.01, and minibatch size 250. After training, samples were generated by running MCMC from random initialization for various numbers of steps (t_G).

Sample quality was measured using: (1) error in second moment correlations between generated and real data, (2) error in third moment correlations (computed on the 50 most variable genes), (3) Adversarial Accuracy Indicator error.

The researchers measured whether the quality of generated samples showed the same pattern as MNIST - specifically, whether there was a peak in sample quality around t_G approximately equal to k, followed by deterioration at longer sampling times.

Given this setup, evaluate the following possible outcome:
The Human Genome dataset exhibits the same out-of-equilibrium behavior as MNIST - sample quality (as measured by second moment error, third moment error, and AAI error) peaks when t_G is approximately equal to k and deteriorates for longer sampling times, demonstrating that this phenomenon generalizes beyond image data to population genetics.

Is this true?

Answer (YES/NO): YES